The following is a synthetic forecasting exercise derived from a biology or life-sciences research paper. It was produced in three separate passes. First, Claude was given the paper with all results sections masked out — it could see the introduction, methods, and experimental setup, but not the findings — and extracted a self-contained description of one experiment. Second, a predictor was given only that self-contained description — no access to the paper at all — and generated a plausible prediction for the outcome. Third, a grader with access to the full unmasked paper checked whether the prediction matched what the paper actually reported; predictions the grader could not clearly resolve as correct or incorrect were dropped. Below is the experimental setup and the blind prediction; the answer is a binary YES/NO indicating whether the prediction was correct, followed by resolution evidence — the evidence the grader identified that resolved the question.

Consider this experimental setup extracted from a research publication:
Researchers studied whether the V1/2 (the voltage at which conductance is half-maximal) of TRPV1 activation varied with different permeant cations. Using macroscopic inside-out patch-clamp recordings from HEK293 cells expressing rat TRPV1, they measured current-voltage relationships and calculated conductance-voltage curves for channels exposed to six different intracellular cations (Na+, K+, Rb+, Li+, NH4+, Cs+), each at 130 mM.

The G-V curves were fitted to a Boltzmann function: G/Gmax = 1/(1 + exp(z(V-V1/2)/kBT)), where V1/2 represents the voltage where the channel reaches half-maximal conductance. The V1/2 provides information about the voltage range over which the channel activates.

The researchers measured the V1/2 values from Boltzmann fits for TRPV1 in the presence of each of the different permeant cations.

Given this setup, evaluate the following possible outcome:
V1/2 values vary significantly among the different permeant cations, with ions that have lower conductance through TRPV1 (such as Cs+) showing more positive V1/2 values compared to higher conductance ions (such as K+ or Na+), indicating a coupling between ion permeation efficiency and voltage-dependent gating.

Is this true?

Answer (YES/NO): NO